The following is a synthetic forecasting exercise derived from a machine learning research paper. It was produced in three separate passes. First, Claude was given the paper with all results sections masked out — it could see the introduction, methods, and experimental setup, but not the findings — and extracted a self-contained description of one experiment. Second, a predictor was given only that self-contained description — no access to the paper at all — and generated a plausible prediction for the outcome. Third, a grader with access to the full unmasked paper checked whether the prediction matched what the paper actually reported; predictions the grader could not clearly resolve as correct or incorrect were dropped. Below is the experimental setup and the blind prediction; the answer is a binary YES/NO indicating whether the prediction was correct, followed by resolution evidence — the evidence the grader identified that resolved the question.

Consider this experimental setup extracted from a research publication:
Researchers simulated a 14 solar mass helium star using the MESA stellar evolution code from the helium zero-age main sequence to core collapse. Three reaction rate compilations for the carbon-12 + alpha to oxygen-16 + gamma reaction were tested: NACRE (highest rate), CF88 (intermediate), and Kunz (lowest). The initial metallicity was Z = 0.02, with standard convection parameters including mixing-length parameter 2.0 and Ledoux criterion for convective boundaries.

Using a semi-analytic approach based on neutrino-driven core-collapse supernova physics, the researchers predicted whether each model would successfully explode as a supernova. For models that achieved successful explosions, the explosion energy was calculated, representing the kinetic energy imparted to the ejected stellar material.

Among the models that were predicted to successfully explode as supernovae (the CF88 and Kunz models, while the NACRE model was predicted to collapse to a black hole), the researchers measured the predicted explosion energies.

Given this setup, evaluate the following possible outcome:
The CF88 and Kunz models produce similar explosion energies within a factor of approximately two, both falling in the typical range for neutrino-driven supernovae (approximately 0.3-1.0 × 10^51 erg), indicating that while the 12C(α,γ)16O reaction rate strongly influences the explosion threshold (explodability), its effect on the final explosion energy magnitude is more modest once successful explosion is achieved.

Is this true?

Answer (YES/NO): NO